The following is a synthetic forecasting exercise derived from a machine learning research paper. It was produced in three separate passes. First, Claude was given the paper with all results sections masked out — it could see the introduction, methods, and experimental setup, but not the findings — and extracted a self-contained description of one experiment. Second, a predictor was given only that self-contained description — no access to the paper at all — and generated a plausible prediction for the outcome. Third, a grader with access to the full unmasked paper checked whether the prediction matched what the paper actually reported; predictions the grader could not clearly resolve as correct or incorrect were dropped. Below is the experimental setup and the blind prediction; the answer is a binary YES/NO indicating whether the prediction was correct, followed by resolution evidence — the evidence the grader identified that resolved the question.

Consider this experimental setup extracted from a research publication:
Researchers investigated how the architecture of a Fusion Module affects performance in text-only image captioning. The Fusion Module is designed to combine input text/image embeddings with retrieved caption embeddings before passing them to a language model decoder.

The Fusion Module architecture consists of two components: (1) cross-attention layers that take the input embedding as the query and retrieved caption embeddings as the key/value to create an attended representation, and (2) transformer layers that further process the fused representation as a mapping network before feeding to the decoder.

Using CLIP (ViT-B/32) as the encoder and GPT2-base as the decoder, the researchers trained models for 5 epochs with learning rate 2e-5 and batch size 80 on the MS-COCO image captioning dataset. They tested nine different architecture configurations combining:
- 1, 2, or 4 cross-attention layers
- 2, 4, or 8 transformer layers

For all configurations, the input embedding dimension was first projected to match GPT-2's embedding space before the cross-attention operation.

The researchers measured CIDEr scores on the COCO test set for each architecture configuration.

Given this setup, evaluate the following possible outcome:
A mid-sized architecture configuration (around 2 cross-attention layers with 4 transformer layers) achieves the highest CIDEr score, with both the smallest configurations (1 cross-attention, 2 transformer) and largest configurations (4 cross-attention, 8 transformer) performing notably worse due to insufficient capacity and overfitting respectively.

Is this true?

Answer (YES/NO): NO